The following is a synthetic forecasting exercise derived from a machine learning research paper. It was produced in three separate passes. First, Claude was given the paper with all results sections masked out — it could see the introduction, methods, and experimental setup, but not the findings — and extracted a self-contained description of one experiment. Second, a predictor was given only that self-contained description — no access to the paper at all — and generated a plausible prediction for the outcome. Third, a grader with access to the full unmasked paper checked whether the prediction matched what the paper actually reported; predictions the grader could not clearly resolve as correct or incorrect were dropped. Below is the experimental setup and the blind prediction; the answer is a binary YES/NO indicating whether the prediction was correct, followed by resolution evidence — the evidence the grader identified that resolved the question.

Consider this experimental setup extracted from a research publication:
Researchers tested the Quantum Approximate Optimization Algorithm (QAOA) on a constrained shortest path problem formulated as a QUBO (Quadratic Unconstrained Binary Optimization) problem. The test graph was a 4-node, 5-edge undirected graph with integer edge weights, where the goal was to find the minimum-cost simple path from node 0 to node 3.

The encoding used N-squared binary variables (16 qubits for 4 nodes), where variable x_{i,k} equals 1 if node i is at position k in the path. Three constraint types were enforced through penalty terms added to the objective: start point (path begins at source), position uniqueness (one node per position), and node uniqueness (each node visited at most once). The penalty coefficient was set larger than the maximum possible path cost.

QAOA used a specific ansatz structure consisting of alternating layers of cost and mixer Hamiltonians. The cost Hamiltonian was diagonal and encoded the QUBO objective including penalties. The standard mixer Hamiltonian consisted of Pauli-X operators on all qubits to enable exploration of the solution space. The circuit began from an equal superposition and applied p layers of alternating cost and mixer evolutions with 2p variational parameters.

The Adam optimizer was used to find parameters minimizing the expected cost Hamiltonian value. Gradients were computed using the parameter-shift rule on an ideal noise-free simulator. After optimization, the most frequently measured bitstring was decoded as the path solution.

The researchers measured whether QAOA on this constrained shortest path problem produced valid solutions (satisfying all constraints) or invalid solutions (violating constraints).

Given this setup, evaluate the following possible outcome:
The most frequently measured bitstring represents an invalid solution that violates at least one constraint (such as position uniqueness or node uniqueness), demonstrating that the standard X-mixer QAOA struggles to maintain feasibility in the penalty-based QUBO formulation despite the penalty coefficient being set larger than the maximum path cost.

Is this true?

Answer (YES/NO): YES